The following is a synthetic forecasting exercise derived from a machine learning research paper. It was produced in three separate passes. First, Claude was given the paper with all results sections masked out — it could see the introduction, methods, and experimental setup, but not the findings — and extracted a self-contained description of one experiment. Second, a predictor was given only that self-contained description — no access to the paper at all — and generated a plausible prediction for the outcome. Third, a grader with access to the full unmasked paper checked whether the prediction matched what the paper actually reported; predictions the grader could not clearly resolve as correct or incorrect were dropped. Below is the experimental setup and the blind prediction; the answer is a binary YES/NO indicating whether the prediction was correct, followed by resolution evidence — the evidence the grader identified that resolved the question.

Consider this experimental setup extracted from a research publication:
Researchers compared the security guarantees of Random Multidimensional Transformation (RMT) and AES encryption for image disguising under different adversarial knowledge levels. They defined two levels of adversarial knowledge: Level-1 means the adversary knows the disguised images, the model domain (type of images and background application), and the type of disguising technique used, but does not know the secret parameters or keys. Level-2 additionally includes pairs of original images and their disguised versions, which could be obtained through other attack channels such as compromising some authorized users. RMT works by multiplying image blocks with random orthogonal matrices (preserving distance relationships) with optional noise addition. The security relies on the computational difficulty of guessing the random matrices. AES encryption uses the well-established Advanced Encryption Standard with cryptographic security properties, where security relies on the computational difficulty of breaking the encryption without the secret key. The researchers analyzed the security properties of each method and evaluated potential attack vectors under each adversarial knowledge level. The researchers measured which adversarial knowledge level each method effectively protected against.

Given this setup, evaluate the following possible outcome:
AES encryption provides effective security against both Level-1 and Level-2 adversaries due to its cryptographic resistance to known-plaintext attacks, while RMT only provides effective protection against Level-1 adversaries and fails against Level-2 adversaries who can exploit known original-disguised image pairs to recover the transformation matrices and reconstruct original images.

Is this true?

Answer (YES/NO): NO